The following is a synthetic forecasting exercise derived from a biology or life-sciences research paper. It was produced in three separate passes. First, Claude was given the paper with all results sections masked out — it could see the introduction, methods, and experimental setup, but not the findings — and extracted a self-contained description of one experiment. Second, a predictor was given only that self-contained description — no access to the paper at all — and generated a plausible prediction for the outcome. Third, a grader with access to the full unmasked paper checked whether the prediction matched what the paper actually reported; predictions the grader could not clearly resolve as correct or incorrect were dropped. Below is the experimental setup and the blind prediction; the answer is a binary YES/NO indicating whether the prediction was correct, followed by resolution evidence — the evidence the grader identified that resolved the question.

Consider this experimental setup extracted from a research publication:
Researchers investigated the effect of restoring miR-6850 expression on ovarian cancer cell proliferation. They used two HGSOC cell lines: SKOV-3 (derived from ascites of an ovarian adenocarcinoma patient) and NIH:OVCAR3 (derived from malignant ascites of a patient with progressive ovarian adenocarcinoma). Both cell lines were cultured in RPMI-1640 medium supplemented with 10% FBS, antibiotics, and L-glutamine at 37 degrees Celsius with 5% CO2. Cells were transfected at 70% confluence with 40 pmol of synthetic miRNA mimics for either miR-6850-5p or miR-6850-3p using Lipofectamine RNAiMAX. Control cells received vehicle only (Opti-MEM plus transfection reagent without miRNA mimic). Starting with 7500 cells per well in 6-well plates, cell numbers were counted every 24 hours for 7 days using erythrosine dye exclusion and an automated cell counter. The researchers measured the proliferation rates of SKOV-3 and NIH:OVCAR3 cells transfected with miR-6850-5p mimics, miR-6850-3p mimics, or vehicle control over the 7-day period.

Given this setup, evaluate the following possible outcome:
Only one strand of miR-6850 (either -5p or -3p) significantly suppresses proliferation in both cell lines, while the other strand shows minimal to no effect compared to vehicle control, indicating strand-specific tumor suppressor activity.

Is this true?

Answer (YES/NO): NO